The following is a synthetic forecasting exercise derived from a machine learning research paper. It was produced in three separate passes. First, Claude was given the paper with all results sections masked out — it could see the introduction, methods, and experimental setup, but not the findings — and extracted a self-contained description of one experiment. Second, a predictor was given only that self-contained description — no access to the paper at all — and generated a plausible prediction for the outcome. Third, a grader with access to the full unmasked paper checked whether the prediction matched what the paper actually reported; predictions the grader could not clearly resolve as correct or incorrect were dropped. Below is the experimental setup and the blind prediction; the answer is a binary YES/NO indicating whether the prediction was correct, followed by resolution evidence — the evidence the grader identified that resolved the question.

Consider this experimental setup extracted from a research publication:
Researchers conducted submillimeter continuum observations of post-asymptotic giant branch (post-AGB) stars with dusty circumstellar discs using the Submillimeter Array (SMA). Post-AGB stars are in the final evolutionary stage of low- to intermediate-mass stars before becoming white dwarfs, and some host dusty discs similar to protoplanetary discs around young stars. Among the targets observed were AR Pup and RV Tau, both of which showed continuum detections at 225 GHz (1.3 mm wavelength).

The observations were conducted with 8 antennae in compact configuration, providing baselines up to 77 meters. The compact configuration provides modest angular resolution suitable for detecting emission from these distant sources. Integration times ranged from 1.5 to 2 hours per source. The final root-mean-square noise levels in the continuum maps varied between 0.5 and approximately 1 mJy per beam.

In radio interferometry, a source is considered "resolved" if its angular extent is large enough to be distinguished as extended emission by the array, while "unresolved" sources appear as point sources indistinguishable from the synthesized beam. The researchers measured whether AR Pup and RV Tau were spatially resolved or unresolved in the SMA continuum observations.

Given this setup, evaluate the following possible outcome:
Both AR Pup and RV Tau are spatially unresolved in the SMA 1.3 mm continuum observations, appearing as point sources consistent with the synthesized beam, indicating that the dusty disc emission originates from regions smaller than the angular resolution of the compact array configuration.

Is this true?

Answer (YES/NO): YES